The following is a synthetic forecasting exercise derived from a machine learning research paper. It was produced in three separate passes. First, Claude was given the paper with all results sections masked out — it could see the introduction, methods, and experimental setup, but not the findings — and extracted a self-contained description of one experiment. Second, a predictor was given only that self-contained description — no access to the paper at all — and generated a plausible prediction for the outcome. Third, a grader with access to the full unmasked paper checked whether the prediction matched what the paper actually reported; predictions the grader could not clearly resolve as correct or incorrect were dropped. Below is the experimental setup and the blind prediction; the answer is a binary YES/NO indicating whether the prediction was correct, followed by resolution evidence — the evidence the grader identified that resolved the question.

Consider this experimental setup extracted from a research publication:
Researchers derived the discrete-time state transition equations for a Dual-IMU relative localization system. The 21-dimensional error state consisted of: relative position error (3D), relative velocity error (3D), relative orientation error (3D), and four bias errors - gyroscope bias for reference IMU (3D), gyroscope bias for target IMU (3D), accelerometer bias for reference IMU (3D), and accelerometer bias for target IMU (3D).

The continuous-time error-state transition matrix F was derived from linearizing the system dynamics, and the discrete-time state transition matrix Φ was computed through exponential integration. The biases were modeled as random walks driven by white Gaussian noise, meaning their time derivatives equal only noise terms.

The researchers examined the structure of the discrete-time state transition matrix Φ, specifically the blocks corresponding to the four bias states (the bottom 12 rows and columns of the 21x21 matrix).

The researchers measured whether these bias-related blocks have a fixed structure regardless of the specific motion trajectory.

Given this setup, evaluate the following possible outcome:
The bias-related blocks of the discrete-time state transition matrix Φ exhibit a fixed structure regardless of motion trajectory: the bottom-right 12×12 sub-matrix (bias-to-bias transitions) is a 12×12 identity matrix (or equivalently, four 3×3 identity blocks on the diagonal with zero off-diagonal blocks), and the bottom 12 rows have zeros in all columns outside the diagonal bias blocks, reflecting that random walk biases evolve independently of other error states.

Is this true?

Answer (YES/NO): YES